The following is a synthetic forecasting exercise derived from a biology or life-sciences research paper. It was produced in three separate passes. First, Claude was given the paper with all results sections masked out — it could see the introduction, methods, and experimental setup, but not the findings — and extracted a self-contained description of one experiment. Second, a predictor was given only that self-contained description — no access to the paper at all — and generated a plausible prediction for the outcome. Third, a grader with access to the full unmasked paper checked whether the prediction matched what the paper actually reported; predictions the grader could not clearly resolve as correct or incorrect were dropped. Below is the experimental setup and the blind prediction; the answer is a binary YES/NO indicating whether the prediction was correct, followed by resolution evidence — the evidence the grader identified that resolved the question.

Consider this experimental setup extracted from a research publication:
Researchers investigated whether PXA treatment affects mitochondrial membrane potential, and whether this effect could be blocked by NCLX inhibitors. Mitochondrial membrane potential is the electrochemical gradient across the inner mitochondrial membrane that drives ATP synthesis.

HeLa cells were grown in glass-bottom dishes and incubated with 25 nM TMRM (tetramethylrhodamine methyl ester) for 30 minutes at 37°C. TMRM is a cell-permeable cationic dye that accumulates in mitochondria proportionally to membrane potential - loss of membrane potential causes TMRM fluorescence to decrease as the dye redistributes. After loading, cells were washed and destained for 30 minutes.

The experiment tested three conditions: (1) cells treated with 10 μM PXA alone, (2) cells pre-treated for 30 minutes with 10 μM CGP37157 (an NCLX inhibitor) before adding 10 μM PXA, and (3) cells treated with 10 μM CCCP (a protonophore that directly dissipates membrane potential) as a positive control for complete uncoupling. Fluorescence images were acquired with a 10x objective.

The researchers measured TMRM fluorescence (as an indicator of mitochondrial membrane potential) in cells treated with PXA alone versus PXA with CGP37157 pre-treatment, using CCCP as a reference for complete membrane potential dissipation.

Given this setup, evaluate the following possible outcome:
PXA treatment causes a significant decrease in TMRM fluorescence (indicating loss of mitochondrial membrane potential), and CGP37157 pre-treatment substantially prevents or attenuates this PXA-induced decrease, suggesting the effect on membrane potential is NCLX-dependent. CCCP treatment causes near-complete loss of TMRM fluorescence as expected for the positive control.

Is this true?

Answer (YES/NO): YES